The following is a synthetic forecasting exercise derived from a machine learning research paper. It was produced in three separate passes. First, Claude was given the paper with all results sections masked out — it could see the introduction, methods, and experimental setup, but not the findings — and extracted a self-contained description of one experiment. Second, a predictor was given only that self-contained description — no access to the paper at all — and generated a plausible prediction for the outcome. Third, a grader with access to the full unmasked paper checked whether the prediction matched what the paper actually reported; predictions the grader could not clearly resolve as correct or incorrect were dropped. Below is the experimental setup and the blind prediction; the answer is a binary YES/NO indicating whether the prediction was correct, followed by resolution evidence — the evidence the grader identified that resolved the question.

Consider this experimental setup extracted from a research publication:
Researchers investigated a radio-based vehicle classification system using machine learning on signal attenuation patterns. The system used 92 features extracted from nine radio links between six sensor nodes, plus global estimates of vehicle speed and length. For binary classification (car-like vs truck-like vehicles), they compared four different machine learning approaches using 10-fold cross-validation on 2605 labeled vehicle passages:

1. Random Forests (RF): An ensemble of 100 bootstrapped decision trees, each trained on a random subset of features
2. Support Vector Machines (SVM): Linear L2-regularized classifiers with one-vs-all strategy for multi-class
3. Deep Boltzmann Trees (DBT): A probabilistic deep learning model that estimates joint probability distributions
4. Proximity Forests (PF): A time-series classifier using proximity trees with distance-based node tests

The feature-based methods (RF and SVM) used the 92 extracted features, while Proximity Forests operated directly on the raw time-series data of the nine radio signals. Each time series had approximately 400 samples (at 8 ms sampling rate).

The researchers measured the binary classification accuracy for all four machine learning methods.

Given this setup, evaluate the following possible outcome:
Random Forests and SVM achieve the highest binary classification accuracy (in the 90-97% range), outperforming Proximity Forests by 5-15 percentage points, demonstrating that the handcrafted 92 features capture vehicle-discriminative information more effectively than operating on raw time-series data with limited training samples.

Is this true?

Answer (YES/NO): NO